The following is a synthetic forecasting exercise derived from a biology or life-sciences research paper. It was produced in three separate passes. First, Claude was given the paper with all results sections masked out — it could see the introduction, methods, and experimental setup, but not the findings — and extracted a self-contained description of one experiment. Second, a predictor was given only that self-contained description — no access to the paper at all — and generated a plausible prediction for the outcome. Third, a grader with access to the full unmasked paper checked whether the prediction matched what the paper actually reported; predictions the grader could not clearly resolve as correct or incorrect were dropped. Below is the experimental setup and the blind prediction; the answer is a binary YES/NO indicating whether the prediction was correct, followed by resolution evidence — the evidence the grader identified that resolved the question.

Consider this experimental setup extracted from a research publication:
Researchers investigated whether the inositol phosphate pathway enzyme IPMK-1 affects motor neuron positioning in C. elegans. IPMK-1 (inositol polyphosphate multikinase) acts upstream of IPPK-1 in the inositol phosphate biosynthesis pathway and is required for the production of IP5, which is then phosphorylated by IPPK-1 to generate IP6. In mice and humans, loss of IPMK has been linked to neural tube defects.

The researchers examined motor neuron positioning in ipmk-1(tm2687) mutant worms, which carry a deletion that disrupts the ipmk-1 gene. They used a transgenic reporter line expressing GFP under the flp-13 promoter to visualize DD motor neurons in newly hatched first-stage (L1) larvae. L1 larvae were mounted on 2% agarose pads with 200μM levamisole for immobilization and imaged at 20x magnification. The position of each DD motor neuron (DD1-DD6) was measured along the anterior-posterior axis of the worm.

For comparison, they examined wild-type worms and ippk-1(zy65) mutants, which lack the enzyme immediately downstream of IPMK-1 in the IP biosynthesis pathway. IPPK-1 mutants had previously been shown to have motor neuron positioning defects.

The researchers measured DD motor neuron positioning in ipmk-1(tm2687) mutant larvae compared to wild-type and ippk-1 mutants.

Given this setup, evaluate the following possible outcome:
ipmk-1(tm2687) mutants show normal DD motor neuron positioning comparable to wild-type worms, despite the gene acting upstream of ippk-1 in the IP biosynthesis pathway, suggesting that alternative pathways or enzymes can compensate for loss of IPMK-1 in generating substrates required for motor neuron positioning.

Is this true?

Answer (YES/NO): NO